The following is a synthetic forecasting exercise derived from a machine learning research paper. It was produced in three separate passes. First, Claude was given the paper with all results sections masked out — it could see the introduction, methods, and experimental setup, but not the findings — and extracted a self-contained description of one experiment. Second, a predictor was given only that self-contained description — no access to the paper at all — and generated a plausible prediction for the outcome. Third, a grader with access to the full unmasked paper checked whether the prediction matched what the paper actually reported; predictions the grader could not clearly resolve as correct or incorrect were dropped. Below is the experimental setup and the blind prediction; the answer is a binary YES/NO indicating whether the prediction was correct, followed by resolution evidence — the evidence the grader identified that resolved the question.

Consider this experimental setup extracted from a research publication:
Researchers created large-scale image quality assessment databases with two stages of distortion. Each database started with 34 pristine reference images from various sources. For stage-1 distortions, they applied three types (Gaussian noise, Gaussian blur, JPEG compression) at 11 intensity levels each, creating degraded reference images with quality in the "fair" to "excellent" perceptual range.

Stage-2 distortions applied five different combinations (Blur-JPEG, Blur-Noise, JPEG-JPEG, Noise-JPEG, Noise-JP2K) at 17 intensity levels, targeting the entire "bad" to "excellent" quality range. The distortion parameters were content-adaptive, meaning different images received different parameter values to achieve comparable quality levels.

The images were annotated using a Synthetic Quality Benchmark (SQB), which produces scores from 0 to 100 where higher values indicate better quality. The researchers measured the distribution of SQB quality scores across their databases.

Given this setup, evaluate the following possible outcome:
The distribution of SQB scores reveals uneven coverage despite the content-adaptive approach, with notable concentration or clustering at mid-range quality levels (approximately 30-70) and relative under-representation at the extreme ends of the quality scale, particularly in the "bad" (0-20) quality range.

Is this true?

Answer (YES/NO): NO